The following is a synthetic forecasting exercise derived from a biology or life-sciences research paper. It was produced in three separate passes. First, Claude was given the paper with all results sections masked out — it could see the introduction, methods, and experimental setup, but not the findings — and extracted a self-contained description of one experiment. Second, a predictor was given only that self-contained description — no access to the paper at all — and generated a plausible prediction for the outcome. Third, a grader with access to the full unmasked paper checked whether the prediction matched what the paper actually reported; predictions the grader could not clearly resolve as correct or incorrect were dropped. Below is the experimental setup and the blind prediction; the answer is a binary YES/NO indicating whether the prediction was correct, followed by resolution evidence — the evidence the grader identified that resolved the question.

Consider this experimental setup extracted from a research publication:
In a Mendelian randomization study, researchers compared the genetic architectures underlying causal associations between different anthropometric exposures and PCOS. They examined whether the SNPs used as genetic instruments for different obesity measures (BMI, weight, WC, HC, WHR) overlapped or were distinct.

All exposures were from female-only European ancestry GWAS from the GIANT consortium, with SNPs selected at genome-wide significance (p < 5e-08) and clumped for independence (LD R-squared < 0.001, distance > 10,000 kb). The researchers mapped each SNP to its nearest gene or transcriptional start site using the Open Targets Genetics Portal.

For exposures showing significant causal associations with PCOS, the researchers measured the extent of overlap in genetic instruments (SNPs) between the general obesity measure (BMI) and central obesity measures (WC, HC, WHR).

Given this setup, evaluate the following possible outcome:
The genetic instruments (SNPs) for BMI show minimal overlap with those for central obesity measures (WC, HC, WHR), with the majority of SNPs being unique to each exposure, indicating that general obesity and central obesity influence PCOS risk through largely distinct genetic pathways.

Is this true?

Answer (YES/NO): NO